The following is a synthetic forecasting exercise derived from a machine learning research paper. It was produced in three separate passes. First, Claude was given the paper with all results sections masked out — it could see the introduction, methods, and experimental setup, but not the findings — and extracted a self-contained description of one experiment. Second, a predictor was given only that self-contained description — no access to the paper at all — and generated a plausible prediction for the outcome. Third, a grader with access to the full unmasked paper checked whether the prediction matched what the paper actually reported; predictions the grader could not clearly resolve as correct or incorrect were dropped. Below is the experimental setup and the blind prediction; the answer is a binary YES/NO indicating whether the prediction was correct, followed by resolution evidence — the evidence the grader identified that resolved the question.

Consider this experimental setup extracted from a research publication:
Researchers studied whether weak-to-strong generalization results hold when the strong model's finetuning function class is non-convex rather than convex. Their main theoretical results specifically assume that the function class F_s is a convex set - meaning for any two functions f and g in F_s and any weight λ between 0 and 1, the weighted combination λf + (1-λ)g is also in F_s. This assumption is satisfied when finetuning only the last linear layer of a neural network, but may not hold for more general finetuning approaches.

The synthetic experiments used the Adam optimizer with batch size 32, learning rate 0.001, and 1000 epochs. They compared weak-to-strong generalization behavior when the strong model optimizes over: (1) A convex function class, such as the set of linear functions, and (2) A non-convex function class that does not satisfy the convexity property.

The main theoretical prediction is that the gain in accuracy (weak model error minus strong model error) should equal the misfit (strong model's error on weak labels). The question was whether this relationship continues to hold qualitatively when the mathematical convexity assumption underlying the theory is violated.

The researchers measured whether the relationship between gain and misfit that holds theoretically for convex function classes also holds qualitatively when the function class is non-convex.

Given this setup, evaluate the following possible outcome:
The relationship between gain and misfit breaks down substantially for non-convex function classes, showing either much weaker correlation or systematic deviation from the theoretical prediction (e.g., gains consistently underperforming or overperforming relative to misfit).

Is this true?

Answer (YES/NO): NO